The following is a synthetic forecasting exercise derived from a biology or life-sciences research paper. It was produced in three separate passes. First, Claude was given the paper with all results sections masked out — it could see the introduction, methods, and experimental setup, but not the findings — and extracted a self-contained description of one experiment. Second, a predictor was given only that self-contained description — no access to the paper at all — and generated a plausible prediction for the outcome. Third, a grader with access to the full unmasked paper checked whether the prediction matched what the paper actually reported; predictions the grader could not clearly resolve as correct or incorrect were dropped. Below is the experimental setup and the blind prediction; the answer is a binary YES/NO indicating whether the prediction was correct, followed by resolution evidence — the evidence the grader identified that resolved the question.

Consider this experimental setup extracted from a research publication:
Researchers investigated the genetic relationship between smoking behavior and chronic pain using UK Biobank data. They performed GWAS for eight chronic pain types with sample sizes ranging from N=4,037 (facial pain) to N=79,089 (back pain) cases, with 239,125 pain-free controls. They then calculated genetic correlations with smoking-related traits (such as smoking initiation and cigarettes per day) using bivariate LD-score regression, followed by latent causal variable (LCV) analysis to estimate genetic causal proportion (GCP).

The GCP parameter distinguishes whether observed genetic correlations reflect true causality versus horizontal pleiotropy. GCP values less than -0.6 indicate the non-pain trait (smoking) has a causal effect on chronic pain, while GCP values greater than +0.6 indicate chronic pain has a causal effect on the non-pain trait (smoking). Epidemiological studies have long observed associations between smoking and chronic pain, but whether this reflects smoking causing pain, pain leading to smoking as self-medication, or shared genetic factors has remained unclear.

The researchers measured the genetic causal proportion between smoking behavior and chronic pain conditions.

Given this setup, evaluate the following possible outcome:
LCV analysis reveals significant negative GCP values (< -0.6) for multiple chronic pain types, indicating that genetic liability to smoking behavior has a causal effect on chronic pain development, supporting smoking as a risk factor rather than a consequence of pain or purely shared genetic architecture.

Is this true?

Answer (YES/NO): YES